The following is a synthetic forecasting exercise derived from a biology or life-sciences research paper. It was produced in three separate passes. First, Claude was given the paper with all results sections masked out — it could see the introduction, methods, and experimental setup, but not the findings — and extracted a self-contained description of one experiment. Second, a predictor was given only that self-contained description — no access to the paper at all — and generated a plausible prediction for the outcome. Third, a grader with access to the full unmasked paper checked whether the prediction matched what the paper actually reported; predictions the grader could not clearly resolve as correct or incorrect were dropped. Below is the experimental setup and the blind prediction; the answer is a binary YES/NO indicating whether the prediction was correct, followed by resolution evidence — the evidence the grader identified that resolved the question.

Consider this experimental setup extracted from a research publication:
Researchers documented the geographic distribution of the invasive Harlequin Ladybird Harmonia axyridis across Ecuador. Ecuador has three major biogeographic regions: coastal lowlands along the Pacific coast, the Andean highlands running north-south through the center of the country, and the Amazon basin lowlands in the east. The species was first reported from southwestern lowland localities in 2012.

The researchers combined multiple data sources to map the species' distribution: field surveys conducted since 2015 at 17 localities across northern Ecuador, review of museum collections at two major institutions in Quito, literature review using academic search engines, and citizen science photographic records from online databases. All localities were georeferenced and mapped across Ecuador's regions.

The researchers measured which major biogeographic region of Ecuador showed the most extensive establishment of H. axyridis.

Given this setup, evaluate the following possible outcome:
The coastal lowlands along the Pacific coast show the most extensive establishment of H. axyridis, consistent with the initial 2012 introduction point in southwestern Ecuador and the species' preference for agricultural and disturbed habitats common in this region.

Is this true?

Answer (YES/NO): NO